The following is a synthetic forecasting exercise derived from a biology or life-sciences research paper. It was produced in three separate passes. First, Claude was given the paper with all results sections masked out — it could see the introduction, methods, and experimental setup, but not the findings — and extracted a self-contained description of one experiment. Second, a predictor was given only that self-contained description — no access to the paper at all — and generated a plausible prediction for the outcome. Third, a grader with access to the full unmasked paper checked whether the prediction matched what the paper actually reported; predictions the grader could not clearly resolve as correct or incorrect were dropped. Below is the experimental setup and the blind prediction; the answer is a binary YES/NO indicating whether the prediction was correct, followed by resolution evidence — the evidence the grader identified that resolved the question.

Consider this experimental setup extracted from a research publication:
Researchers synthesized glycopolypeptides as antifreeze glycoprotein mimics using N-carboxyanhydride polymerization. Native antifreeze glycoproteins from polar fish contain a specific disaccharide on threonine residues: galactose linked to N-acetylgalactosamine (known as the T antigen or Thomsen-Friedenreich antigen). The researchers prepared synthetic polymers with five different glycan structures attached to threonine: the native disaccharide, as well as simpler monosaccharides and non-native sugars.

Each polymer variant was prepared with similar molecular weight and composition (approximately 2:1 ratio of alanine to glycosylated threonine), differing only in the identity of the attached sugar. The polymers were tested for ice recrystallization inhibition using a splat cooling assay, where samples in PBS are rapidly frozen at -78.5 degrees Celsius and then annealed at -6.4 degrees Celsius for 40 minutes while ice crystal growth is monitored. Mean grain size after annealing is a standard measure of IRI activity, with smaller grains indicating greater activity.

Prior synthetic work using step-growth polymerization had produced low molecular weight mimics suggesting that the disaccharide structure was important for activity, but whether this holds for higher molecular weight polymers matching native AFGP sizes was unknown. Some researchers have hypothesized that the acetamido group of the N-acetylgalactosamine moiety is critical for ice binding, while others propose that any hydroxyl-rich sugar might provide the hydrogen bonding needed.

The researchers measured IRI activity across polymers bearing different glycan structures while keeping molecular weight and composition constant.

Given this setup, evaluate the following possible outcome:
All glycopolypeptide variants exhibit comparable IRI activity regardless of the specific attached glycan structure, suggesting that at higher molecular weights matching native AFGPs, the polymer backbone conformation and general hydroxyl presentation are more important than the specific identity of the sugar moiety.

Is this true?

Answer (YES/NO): YES